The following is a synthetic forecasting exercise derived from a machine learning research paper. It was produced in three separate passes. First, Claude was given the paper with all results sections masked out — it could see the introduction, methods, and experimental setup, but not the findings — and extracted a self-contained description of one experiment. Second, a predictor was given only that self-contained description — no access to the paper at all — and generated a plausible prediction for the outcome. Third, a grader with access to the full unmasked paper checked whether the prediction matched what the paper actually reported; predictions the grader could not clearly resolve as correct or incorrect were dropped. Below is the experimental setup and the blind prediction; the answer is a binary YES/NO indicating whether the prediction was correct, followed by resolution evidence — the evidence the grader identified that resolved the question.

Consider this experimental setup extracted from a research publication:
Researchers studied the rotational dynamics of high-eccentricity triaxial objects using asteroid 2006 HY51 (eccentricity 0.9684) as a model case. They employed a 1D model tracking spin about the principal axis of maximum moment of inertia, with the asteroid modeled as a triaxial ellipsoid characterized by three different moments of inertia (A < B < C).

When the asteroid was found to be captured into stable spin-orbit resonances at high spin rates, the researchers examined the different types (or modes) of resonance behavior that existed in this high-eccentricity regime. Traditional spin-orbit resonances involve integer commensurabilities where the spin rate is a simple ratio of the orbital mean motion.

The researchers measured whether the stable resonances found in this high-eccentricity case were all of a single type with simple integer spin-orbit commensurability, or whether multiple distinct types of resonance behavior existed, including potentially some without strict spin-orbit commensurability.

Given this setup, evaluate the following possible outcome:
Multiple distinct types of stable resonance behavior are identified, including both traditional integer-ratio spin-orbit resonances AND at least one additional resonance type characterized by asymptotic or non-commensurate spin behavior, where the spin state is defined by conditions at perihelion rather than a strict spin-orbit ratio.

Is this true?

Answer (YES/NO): YES